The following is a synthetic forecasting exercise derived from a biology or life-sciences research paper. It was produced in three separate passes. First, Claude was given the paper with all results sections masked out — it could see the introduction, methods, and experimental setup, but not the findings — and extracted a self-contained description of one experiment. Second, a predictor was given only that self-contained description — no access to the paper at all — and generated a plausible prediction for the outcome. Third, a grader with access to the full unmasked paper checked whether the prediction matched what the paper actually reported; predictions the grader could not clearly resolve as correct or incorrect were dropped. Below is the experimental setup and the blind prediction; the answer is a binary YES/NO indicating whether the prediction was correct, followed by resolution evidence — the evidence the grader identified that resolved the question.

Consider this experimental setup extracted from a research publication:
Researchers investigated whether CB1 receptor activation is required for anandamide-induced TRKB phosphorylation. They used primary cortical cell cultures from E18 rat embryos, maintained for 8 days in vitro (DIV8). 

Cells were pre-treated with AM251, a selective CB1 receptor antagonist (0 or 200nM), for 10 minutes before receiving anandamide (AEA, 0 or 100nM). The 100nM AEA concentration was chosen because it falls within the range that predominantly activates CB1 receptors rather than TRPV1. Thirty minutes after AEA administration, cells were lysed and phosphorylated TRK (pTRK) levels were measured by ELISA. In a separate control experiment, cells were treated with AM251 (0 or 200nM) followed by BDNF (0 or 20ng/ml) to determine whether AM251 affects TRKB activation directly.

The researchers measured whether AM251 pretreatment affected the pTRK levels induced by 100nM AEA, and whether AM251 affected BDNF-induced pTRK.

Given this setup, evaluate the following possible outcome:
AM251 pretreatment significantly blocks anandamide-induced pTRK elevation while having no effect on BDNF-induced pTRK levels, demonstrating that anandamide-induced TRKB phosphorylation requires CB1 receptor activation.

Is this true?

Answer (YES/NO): YES